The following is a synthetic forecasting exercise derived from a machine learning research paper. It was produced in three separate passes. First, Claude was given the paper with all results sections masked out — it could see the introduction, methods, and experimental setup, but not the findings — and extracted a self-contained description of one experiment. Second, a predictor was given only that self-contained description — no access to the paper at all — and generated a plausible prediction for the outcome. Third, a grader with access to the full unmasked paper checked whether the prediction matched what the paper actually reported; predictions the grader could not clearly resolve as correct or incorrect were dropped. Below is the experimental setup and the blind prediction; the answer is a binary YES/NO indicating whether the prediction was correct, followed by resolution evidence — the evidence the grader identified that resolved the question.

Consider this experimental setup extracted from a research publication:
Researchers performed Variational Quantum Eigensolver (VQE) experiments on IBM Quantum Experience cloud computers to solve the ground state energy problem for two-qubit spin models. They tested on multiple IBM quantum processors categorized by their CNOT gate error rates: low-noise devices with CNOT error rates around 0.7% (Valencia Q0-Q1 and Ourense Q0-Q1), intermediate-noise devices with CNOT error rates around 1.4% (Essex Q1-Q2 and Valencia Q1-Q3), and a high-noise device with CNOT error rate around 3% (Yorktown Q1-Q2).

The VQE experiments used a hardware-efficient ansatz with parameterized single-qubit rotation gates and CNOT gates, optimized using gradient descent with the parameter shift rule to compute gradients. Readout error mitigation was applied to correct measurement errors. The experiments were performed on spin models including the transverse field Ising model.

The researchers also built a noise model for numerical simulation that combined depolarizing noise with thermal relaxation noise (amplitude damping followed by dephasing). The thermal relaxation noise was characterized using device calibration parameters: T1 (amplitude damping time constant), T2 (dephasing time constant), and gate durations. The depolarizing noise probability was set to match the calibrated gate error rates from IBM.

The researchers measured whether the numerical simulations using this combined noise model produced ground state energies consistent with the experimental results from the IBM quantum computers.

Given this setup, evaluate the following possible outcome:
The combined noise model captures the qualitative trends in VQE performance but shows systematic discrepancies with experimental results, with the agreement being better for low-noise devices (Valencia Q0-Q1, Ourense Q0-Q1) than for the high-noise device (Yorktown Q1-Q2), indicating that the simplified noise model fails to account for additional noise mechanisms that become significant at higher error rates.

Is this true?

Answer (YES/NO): NO